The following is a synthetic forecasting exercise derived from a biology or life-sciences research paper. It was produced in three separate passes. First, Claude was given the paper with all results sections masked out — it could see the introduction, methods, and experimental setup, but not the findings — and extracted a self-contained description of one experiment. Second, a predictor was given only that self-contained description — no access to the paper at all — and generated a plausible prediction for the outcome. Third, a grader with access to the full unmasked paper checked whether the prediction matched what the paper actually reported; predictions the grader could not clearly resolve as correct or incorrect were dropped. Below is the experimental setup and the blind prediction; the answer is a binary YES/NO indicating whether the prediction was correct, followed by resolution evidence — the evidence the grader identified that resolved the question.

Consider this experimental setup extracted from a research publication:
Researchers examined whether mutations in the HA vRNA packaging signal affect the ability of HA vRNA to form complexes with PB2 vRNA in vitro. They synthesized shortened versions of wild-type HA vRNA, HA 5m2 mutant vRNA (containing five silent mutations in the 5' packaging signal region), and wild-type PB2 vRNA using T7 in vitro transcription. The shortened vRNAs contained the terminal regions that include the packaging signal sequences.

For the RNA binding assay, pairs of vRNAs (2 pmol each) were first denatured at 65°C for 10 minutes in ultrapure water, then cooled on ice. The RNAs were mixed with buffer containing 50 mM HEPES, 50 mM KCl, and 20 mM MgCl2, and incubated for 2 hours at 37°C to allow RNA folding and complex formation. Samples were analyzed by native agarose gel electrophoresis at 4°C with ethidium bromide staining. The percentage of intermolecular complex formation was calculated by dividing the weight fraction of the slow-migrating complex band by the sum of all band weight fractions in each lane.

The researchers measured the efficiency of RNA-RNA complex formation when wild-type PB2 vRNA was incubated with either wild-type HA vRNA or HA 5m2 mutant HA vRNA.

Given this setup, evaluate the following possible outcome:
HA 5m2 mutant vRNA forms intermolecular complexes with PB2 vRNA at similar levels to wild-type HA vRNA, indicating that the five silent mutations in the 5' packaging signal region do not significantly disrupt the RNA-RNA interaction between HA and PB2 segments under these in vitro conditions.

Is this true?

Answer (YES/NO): NO